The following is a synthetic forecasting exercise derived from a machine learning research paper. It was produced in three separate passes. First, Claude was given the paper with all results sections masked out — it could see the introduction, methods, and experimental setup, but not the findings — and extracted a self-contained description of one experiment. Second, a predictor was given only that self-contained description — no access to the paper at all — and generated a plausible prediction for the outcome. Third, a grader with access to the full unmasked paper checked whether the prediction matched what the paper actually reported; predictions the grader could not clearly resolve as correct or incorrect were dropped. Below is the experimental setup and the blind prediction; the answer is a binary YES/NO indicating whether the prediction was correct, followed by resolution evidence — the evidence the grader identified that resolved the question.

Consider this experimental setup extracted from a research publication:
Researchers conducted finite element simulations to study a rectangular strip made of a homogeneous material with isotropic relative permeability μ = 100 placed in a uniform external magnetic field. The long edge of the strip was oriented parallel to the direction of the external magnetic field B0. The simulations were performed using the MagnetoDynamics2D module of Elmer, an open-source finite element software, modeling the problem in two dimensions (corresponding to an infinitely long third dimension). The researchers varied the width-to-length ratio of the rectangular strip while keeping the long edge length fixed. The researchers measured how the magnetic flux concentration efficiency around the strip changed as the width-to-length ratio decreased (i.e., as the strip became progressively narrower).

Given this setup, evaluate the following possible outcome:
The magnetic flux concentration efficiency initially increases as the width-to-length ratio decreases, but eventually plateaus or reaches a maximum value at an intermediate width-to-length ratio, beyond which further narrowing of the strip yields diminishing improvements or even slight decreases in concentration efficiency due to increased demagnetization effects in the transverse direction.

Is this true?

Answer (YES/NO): NO